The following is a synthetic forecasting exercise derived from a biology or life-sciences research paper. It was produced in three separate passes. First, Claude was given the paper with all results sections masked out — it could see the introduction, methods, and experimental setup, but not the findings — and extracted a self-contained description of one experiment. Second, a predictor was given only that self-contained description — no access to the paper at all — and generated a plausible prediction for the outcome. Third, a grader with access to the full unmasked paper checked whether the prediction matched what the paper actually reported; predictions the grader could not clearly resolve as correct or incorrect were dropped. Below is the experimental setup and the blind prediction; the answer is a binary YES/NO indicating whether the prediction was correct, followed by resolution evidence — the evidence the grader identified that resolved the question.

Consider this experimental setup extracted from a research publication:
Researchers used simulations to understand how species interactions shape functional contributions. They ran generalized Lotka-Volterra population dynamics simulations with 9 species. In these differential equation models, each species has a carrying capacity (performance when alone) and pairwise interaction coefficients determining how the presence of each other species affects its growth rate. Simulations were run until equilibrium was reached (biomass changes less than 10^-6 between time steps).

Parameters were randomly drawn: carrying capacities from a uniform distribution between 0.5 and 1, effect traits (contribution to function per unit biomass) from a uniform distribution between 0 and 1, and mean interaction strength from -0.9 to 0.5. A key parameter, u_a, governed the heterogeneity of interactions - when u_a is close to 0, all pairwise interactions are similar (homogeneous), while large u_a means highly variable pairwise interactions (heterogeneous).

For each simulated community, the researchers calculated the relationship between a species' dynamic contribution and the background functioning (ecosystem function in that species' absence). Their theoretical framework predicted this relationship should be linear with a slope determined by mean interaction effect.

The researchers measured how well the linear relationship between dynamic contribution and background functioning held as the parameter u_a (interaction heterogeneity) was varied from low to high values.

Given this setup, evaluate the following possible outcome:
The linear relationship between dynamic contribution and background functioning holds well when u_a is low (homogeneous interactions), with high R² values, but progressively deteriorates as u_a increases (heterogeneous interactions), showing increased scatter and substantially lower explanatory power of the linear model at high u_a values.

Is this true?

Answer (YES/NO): YES